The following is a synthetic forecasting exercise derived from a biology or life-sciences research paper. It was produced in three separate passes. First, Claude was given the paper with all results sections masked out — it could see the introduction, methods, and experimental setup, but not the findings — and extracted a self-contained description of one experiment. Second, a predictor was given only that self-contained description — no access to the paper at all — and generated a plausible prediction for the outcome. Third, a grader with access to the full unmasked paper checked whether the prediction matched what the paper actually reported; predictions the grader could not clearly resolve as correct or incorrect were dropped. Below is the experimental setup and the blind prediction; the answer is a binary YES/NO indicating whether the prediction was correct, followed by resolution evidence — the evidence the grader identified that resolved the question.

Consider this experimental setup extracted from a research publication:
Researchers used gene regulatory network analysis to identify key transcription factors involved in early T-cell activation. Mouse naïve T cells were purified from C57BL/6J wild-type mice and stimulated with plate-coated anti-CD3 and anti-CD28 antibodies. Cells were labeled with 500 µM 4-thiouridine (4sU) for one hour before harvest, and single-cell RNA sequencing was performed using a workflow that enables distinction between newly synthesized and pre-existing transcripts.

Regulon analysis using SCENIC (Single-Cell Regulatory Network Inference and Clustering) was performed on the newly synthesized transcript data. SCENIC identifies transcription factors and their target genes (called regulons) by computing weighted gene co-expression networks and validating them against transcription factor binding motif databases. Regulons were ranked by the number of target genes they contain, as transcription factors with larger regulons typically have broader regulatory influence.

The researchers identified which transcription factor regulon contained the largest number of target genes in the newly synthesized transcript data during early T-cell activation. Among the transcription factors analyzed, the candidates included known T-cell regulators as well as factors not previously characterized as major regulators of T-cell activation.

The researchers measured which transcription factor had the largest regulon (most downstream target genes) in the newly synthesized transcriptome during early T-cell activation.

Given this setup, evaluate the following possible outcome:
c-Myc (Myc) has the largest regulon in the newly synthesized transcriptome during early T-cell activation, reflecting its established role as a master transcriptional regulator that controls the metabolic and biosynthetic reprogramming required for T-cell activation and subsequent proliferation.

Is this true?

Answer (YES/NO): NO